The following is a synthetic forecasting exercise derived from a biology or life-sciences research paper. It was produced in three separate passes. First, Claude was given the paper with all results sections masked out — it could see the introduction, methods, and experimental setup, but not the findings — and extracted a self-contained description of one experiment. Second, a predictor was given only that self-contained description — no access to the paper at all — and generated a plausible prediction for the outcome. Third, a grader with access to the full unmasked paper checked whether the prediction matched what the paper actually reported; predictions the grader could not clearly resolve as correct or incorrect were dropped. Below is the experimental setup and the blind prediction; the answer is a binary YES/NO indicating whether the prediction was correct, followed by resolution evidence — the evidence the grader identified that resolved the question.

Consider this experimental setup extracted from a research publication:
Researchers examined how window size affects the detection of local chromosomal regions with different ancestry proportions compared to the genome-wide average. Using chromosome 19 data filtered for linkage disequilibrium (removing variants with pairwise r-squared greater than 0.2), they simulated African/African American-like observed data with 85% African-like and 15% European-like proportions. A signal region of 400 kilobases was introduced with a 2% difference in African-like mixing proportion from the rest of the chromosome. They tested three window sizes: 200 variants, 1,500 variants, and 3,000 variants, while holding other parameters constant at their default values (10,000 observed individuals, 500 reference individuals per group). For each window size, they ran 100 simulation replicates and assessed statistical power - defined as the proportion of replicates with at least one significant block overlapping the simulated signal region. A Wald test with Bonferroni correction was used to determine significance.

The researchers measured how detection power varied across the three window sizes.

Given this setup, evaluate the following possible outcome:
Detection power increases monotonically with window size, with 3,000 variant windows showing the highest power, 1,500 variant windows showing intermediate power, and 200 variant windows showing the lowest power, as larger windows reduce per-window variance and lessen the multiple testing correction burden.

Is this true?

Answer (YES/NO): NO